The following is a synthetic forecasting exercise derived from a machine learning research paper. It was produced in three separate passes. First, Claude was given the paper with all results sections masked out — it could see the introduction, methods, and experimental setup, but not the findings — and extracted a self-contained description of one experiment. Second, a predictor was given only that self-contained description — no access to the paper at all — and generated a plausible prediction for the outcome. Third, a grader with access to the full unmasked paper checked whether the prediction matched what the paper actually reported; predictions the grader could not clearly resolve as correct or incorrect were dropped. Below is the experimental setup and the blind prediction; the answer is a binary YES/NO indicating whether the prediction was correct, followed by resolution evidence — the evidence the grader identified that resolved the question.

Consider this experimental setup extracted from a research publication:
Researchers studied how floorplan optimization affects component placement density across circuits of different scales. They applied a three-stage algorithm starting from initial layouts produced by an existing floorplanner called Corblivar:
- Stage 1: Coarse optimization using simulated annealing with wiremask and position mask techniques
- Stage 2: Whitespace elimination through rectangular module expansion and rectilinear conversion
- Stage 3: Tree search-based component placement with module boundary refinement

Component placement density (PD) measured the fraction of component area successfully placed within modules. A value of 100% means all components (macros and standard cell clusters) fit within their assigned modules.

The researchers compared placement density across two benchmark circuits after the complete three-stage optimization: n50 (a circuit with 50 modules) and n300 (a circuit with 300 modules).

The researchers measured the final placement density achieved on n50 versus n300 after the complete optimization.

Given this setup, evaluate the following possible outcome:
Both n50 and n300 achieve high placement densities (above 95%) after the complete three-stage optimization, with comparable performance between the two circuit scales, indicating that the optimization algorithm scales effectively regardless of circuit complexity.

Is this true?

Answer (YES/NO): YES